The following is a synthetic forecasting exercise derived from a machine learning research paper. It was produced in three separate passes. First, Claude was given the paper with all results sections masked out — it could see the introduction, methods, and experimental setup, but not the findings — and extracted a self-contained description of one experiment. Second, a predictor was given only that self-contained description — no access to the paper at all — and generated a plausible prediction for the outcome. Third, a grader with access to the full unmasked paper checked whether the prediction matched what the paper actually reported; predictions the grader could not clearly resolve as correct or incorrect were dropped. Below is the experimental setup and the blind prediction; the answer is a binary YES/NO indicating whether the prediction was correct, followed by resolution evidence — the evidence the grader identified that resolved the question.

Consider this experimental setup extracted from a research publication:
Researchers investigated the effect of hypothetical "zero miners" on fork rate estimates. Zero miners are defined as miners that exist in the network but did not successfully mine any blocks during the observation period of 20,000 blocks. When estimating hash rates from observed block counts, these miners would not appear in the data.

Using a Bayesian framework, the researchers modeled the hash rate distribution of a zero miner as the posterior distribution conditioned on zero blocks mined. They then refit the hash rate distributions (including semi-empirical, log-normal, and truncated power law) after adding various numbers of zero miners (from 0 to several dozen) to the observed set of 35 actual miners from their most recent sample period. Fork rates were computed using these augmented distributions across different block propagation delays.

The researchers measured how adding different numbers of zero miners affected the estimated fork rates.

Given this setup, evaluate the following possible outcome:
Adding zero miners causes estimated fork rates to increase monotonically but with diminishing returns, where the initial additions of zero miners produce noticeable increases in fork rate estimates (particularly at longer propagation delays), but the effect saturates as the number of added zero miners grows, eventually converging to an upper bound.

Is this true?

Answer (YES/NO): NO